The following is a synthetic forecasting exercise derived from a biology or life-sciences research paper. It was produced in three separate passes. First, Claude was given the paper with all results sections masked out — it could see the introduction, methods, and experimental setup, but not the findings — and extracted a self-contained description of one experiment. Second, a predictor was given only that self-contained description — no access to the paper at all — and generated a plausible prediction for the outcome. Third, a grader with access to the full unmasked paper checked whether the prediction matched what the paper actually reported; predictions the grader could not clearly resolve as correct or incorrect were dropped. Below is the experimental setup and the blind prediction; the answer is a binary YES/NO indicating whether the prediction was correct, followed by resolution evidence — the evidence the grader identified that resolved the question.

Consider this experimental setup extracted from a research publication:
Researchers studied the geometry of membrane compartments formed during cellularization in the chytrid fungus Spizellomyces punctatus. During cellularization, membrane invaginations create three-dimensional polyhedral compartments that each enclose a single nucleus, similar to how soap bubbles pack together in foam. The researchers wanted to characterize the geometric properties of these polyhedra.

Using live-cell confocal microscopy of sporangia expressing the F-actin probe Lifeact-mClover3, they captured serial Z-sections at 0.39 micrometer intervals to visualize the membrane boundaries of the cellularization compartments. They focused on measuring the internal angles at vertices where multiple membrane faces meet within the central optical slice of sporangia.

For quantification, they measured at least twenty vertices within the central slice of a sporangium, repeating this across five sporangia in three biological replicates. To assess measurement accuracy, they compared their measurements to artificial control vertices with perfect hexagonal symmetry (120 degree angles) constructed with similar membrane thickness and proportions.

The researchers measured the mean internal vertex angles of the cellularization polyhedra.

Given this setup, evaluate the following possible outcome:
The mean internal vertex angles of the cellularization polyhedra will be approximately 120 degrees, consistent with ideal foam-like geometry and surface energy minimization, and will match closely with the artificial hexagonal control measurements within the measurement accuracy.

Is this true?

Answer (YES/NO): NO